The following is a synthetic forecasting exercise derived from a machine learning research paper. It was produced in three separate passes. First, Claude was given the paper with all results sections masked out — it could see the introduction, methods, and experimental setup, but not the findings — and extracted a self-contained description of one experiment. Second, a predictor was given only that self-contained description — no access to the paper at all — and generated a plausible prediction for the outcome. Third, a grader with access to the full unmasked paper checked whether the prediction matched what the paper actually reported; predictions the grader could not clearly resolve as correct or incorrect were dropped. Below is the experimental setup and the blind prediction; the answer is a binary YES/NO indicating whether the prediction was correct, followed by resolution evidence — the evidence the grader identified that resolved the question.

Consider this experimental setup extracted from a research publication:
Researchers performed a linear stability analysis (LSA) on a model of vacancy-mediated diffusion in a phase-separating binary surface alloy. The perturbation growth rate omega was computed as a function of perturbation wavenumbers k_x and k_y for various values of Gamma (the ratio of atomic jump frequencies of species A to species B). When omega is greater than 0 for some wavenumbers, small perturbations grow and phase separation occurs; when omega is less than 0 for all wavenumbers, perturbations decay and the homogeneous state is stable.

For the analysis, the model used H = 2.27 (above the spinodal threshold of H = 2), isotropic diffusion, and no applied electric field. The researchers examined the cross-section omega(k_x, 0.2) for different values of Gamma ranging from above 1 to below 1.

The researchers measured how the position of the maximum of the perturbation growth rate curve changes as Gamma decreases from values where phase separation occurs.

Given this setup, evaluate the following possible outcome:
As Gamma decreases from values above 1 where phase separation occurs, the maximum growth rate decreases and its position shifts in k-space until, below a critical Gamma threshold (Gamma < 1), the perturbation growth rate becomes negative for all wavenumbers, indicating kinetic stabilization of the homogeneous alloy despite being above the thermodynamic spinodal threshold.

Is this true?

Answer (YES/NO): YES